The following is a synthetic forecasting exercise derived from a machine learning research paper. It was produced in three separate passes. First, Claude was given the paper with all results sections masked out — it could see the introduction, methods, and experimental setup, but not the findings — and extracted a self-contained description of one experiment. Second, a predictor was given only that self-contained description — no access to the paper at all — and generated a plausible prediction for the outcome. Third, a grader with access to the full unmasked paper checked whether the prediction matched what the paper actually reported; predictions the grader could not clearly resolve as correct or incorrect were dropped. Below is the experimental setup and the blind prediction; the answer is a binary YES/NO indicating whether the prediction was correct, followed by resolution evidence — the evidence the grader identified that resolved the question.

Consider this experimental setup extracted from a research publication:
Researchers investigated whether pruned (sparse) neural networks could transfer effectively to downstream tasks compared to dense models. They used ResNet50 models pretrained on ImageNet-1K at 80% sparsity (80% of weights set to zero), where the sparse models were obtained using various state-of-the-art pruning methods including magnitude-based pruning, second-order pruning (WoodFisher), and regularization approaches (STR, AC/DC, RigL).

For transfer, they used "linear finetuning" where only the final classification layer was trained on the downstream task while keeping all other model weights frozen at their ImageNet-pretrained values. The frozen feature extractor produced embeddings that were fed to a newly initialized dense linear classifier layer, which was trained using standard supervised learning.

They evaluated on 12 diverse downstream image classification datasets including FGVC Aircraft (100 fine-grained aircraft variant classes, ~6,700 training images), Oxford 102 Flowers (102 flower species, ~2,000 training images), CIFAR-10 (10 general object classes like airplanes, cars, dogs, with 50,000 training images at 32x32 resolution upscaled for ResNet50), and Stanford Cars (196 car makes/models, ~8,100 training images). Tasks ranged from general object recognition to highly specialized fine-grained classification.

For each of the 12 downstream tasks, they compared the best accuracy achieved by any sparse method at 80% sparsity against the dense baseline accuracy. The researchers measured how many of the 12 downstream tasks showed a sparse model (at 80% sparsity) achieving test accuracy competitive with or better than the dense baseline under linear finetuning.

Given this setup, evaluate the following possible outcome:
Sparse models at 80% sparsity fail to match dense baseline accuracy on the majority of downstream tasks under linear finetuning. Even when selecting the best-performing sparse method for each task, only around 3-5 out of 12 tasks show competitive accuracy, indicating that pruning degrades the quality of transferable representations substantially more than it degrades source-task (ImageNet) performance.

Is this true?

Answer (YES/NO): NO